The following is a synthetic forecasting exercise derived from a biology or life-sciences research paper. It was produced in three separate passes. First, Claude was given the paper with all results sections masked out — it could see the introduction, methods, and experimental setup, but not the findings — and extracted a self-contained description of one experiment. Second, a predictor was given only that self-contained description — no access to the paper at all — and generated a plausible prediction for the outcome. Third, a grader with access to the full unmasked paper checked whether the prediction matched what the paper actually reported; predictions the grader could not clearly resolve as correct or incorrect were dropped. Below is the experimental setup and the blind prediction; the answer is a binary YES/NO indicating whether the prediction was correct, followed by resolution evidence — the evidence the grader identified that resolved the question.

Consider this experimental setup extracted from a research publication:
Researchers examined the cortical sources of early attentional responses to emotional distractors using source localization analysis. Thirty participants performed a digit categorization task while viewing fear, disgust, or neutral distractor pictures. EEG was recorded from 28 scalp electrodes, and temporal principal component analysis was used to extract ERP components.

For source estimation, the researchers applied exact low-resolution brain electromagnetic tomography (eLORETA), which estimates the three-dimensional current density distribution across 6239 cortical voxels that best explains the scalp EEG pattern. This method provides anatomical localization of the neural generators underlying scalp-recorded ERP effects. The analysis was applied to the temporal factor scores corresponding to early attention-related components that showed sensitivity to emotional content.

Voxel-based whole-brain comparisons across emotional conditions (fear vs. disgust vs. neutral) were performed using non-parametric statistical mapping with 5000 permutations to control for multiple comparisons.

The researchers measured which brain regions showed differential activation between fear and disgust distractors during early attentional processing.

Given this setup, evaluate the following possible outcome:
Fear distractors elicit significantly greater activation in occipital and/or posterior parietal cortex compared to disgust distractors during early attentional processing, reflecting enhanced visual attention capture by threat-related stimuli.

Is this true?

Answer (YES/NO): NO